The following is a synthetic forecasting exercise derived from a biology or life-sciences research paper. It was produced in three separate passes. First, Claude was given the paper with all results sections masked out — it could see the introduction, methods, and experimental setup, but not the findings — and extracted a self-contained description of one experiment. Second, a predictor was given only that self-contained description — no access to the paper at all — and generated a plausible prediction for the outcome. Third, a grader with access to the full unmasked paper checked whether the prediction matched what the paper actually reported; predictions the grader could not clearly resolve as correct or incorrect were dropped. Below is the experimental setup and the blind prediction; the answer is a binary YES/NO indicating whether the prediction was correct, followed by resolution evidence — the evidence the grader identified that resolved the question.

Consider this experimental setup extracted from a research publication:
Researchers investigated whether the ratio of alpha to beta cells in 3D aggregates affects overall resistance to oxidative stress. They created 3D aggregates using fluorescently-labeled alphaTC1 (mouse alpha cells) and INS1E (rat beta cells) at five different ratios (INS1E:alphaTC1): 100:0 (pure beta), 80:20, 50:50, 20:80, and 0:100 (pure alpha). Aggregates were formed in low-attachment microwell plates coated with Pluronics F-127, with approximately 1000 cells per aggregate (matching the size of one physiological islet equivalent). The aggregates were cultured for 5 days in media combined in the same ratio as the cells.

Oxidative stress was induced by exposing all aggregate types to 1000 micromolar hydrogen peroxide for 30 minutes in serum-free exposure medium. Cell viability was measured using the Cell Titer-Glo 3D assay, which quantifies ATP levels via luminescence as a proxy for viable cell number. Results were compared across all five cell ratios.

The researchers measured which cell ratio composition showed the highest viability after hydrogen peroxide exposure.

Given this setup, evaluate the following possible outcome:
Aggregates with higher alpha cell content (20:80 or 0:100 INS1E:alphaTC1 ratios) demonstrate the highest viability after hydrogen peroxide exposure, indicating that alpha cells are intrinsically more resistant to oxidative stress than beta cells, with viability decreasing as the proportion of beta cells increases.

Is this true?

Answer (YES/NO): NO